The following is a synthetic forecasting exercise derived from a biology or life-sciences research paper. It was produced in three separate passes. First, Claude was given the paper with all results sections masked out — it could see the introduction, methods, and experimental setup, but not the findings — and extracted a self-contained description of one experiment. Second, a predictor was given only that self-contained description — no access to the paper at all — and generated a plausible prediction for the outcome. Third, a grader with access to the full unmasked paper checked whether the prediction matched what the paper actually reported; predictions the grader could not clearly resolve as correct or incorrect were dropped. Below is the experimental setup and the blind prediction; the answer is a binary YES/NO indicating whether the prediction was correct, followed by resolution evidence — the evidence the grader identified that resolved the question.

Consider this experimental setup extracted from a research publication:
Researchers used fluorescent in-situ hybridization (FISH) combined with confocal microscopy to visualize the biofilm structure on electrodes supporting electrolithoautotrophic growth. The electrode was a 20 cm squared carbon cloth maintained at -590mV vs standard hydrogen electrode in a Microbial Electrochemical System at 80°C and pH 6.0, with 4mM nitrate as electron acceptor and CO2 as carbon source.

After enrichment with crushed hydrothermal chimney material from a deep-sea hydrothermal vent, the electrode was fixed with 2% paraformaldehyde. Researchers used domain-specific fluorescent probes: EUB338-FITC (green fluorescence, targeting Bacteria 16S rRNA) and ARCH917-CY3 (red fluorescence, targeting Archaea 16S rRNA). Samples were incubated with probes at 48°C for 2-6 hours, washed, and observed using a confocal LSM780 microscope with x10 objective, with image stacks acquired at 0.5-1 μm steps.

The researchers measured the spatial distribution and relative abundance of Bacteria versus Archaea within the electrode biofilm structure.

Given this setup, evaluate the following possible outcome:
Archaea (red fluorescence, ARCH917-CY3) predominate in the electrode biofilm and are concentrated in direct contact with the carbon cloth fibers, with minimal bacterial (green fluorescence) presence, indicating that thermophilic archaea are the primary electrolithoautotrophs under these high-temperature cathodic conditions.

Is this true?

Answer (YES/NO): NO